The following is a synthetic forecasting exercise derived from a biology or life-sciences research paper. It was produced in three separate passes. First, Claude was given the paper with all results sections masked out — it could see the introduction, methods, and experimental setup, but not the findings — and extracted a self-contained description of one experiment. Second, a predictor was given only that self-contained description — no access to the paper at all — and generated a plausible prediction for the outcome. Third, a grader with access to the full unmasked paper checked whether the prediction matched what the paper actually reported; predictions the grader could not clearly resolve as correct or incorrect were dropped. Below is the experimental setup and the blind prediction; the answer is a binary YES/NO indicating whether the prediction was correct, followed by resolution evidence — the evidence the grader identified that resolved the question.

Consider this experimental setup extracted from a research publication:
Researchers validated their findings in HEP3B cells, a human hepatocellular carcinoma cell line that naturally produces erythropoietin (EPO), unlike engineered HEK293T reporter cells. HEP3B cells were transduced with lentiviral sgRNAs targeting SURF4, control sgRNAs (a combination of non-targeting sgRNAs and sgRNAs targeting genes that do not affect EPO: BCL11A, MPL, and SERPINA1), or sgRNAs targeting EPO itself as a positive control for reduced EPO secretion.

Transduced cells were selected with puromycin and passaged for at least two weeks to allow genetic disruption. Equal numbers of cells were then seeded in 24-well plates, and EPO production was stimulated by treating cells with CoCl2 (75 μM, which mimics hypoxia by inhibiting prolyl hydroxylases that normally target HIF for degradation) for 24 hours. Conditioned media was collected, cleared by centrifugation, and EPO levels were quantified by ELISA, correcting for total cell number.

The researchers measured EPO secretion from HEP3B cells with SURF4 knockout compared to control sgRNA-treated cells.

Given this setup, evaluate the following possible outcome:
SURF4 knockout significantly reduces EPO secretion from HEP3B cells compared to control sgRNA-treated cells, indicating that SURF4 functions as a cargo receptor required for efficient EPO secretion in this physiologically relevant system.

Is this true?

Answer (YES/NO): YES